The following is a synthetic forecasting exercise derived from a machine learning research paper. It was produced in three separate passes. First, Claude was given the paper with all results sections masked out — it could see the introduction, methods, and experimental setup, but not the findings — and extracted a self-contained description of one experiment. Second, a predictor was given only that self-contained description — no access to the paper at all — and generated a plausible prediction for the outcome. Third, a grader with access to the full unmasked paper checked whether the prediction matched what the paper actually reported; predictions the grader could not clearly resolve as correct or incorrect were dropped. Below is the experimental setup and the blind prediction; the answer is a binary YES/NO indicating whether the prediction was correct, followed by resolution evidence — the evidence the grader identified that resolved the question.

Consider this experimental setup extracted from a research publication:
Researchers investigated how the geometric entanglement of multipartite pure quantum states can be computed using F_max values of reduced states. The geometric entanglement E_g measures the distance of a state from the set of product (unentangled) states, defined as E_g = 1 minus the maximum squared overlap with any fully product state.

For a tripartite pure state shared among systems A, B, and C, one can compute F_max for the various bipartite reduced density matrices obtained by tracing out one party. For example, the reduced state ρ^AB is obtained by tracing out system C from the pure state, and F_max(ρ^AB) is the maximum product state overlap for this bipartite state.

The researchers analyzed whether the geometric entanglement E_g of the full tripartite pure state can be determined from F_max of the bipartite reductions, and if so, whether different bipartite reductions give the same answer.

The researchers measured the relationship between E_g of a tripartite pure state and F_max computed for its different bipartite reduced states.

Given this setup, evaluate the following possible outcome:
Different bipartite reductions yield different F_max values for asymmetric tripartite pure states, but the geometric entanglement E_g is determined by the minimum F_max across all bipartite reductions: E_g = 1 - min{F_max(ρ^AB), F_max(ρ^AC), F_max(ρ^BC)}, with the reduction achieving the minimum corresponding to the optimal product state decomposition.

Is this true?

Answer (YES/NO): NO